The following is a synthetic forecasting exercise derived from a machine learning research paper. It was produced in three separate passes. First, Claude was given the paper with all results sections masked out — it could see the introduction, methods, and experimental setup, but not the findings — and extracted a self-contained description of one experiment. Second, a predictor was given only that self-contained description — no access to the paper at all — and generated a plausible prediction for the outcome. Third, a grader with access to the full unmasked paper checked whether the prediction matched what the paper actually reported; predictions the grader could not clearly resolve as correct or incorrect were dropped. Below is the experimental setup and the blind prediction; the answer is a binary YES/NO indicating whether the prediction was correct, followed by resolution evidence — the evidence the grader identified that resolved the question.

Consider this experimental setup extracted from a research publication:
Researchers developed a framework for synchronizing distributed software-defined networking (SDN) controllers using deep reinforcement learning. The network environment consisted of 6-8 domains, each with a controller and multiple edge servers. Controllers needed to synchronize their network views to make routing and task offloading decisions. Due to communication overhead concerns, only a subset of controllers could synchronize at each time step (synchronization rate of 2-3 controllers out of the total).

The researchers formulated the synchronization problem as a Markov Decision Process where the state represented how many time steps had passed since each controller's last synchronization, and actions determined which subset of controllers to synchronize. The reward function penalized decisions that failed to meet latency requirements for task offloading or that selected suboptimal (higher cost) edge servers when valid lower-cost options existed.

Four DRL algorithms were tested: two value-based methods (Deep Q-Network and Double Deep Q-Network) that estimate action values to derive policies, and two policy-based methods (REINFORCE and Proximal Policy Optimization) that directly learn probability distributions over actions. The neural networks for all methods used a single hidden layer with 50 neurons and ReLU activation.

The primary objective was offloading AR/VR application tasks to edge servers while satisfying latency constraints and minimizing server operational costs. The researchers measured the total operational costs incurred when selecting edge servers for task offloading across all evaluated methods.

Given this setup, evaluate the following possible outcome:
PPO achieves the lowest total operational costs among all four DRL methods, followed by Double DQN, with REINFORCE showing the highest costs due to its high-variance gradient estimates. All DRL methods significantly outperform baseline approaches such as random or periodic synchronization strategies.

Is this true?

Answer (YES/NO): NO